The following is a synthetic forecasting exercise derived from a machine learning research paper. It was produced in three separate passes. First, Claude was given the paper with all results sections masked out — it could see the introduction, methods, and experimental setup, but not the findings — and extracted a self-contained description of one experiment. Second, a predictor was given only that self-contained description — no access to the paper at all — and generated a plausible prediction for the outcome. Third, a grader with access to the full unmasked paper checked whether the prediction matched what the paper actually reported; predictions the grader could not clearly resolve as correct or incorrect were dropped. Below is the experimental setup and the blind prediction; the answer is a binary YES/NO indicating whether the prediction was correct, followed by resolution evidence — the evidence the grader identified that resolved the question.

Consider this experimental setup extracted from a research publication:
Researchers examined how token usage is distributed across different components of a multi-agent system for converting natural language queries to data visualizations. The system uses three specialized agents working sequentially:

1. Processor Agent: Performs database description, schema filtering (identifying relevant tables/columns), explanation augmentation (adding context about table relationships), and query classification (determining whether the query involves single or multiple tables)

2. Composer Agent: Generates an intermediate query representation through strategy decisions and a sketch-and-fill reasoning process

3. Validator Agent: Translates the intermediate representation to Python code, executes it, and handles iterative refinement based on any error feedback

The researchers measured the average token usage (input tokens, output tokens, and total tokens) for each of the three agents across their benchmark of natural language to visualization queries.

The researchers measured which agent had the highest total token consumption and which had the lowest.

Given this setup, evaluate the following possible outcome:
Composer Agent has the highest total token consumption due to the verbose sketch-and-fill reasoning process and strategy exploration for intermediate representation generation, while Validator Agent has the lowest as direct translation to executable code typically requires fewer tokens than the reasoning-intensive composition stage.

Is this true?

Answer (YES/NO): YES